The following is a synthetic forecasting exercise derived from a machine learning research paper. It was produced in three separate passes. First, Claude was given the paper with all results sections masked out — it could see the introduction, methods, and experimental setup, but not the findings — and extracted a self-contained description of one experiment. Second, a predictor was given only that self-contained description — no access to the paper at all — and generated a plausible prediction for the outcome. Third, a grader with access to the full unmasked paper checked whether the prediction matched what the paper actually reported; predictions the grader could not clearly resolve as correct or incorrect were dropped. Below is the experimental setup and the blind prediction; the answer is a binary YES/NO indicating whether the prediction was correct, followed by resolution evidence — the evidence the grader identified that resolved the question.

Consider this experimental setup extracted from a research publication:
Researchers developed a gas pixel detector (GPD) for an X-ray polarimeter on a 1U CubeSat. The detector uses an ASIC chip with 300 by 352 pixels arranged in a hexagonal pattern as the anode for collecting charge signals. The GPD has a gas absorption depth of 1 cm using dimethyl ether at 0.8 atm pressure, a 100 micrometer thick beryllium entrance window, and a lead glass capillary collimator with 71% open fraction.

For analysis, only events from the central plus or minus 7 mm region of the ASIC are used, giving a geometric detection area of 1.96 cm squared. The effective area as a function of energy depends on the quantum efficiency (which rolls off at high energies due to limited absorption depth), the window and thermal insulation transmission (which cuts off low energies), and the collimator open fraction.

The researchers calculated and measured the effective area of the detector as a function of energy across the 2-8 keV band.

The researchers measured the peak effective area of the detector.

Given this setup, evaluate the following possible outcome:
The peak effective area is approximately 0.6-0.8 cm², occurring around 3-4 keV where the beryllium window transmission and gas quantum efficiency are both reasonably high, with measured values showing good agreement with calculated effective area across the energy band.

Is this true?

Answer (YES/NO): NO